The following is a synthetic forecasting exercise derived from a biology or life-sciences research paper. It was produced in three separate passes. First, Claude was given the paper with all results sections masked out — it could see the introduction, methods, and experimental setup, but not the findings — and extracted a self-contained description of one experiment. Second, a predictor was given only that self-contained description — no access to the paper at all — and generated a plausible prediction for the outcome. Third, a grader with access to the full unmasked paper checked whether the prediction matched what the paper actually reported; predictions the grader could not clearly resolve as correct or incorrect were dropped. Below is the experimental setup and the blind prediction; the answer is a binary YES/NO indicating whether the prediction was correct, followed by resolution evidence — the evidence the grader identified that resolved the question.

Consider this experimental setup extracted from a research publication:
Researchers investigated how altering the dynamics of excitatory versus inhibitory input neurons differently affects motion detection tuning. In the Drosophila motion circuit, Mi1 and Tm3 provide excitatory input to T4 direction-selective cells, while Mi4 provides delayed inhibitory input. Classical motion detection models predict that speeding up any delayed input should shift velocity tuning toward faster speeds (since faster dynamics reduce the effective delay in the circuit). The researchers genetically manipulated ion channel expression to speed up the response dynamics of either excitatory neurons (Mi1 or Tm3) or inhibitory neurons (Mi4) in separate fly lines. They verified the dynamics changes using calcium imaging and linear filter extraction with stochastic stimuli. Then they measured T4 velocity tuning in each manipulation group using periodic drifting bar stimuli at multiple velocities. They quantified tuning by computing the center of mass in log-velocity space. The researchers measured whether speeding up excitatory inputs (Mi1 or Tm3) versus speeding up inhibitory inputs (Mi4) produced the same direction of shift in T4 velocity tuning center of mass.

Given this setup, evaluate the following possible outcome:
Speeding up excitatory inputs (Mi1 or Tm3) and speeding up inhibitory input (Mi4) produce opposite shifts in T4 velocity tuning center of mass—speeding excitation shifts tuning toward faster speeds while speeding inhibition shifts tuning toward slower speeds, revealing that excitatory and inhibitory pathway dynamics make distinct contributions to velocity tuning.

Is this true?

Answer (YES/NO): YES